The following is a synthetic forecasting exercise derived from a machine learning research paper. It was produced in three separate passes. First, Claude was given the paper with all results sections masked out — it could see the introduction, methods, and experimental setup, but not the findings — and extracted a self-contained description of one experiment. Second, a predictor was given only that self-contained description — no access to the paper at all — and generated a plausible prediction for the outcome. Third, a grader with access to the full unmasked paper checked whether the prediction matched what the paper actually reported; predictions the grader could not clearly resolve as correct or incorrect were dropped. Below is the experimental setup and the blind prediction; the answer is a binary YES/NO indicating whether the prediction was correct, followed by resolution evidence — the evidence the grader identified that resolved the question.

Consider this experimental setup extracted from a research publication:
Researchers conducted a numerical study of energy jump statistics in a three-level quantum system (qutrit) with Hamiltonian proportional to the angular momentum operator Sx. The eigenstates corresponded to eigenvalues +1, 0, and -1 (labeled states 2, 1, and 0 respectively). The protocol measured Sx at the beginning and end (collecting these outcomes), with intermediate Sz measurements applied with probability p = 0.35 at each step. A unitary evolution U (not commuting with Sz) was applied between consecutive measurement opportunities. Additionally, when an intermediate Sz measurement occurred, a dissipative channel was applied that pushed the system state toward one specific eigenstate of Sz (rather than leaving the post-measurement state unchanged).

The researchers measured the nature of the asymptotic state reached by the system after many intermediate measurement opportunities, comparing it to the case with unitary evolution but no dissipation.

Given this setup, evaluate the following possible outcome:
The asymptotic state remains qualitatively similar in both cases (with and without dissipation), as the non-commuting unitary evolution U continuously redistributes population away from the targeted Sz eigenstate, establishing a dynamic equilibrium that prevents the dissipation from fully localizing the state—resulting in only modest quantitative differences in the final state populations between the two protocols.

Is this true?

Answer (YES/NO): NO